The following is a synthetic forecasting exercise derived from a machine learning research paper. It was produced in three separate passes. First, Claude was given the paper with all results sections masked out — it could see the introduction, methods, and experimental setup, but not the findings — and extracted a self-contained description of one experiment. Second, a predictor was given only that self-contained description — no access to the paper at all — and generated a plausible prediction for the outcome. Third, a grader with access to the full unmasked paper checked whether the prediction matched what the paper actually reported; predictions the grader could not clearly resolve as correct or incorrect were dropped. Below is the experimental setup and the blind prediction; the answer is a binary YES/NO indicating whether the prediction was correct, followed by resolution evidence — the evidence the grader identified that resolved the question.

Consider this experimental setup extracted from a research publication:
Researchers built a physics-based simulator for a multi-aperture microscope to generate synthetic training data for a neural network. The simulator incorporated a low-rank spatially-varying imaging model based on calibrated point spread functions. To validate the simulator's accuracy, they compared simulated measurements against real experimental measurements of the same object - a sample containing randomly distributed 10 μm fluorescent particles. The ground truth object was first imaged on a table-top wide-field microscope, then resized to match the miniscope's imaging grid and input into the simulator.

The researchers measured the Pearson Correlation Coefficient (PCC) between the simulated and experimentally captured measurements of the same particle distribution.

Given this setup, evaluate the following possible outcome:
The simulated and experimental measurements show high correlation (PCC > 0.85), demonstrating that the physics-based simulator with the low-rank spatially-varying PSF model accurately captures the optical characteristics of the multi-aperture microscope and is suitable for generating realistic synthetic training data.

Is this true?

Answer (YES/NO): YES